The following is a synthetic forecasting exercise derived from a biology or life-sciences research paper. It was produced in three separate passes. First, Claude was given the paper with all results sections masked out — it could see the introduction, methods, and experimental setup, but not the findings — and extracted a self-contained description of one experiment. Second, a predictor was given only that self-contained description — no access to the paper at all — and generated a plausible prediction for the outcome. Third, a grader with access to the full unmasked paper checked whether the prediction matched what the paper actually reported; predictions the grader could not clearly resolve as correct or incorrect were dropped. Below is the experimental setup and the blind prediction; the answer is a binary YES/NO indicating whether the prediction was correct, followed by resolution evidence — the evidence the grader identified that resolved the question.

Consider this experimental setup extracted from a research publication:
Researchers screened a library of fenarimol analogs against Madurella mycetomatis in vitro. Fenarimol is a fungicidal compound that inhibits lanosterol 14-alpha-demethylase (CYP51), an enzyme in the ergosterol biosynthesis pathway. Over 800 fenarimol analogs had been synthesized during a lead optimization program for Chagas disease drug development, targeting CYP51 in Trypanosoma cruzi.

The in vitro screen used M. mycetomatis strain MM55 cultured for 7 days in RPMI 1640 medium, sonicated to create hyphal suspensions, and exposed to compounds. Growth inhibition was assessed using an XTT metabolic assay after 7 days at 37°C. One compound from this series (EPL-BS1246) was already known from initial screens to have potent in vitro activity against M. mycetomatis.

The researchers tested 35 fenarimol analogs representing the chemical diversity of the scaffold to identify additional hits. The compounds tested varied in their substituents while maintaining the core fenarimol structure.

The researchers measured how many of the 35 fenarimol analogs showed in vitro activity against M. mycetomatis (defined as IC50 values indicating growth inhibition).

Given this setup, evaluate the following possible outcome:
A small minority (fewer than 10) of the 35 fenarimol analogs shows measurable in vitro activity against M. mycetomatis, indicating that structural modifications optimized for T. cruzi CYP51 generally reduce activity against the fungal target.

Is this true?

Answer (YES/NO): YES